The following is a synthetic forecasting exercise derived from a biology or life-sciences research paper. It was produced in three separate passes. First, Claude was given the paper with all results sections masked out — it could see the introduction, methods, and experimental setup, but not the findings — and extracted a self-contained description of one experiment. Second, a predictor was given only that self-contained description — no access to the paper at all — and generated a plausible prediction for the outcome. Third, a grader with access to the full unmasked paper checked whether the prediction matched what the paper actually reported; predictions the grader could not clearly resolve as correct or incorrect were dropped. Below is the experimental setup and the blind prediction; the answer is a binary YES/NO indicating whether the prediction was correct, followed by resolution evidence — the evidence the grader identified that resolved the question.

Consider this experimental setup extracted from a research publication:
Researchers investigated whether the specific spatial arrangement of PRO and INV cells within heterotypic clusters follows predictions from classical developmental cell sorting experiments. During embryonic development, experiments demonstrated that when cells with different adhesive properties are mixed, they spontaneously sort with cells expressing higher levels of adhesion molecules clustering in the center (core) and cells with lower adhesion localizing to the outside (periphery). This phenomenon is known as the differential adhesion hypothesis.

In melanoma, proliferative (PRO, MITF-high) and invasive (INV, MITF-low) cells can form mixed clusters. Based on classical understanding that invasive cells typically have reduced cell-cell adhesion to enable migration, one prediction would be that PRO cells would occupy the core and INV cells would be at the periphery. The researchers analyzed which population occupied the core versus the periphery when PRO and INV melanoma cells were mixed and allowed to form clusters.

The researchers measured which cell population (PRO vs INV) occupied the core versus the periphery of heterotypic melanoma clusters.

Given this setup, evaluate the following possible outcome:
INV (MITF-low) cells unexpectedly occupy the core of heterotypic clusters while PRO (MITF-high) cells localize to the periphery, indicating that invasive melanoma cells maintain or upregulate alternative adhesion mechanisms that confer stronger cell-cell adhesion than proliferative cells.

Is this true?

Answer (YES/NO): YES